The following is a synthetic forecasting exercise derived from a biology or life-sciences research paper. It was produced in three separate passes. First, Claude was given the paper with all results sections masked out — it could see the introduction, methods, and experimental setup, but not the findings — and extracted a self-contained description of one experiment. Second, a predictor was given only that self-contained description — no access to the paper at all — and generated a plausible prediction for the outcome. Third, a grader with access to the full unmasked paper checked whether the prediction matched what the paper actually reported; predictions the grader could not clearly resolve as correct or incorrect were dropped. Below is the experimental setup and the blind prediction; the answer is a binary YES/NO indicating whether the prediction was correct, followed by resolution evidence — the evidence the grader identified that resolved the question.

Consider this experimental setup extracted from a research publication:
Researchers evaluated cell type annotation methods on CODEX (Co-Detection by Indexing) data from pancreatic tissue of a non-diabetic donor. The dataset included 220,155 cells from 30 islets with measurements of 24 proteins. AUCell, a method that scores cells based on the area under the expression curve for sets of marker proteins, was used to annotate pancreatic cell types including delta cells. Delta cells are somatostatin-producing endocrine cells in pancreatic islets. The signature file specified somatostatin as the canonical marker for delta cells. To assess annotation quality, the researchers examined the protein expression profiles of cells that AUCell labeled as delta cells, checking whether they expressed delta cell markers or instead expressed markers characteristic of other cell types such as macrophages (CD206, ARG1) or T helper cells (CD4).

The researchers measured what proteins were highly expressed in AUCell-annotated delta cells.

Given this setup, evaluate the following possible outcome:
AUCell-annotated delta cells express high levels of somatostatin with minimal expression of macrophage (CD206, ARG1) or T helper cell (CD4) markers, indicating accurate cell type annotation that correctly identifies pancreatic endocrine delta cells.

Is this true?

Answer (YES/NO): NO